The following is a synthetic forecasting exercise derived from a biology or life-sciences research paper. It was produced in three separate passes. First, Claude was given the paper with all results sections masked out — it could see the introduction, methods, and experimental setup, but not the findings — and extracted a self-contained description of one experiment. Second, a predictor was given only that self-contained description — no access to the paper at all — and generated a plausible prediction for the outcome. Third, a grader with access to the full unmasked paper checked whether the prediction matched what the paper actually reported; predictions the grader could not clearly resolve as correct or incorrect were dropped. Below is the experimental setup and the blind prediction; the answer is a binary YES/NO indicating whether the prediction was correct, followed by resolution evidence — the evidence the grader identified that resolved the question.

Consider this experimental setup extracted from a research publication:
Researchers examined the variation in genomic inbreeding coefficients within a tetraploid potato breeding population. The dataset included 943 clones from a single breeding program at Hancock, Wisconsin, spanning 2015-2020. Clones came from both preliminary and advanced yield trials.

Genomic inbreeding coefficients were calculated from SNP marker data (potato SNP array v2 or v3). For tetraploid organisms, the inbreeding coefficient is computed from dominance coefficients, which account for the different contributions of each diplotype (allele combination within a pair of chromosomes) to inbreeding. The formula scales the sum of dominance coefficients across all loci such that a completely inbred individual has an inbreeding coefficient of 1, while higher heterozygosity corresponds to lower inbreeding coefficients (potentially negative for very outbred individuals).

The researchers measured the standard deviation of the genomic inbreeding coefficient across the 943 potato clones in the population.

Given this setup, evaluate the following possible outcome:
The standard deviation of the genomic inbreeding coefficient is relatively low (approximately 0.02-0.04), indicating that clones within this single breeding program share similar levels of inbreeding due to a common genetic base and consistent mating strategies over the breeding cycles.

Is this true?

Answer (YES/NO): YES